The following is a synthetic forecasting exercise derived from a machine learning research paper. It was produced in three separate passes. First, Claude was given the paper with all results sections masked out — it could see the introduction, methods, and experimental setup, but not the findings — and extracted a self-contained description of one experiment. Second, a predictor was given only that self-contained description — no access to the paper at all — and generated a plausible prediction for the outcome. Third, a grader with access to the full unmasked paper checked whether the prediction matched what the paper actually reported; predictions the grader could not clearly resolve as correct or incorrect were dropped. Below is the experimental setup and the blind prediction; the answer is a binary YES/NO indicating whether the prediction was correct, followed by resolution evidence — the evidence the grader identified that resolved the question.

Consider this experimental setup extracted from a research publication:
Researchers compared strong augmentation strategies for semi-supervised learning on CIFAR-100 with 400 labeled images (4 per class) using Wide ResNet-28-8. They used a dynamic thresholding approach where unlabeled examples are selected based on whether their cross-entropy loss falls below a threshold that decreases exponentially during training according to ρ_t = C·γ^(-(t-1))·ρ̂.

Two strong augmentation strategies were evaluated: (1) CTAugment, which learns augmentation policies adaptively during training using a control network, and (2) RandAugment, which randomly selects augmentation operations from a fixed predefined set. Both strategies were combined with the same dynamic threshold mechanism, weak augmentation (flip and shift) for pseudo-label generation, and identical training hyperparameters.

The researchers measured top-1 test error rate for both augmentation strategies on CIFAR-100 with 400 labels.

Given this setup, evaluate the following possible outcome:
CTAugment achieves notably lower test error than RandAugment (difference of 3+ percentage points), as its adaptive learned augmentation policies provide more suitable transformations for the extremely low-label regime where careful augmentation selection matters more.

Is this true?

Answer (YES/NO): NO